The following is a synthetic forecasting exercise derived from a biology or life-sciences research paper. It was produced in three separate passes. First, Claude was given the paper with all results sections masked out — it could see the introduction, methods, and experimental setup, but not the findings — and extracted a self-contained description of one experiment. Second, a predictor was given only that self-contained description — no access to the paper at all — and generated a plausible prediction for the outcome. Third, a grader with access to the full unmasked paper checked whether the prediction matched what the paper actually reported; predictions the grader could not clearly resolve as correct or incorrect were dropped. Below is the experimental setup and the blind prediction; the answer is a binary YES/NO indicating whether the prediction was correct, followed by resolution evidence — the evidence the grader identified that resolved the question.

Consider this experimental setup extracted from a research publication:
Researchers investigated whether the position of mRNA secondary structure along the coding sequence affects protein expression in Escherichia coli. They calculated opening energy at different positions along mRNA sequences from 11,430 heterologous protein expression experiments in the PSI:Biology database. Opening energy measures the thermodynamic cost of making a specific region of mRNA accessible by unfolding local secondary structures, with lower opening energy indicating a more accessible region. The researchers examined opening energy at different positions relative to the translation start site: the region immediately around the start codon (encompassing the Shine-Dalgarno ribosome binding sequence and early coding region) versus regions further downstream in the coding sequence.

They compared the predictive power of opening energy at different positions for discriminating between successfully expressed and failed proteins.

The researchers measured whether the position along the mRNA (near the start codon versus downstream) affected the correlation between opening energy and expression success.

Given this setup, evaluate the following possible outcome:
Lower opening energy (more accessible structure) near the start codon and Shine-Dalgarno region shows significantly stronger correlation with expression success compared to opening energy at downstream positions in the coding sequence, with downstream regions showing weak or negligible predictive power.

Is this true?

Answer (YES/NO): YES